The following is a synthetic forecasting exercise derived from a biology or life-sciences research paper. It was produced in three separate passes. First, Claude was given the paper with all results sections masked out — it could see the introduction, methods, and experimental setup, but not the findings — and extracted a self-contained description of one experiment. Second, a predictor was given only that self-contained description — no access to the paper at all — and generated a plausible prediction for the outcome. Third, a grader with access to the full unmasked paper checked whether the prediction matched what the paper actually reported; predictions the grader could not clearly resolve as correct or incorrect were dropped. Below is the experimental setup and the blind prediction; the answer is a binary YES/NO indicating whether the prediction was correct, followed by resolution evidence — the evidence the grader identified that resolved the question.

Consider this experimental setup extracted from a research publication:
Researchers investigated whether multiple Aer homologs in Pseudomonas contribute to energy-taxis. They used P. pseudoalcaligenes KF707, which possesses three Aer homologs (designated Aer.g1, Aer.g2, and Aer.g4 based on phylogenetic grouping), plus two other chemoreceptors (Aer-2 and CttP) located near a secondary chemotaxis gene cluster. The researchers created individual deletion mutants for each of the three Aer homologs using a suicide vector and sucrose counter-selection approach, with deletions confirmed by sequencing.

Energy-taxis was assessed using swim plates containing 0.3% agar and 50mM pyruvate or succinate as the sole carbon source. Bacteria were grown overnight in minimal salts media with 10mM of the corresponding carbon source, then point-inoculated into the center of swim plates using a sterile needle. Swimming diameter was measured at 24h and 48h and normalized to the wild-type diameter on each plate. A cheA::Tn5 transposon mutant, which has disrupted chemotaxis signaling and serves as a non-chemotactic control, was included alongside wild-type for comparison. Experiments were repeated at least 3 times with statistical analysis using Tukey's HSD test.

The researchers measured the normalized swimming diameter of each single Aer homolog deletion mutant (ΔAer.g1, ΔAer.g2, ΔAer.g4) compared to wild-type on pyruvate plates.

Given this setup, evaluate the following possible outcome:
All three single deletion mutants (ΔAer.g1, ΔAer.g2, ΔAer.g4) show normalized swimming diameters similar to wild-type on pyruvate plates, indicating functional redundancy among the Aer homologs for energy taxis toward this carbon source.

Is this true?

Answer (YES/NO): YES